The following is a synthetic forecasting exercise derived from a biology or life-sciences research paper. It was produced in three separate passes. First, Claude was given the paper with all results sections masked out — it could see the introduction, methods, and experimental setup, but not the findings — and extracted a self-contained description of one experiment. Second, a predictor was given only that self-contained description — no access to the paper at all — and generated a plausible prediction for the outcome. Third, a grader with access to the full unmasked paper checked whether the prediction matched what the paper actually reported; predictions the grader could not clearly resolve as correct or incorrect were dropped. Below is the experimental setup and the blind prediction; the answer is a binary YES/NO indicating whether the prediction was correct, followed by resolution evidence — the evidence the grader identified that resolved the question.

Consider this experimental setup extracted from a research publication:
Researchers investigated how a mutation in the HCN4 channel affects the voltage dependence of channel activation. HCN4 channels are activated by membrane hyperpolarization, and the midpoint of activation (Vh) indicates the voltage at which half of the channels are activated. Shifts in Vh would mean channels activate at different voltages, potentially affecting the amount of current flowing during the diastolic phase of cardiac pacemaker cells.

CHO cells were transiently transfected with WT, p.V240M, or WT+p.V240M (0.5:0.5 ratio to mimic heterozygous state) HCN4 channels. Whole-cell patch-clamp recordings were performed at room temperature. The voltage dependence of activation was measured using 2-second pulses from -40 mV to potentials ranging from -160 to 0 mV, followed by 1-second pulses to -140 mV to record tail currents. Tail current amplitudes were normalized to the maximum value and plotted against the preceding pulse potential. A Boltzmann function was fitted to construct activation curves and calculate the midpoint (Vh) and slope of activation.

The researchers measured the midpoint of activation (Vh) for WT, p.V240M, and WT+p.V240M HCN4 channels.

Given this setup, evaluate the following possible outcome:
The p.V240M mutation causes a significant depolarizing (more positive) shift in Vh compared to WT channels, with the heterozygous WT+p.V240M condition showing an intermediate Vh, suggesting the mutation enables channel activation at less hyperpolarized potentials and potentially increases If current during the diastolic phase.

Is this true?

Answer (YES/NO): YES